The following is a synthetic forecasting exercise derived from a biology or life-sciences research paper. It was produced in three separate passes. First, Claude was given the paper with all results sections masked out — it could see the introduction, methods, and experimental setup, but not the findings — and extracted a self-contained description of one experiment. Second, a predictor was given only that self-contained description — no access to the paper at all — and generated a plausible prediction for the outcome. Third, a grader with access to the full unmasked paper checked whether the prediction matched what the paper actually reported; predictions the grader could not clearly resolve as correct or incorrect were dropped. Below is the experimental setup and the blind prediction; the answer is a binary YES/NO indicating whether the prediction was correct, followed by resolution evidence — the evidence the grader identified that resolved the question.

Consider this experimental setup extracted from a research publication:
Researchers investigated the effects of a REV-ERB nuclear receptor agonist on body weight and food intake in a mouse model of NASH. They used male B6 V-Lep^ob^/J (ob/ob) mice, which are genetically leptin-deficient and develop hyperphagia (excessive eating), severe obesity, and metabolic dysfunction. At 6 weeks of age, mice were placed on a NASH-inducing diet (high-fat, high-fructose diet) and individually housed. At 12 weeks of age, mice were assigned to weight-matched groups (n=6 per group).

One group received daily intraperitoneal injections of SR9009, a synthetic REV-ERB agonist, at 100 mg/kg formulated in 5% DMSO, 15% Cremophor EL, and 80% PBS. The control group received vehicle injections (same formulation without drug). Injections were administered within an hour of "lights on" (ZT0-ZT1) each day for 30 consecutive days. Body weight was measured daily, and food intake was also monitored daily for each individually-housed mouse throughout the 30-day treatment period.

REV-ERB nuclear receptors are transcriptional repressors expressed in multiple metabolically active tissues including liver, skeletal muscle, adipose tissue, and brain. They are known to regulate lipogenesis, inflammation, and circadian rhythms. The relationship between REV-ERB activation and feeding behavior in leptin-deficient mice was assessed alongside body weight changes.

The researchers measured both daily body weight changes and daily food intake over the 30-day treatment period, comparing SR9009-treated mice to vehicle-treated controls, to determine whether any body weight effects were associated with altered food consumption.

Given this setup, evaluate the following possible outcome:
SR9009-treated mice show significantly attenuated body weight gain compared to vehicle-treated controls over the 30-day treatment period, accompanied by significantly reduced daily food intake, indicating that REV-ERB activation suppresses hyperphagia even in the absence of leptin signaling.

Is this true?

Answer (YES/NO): NO